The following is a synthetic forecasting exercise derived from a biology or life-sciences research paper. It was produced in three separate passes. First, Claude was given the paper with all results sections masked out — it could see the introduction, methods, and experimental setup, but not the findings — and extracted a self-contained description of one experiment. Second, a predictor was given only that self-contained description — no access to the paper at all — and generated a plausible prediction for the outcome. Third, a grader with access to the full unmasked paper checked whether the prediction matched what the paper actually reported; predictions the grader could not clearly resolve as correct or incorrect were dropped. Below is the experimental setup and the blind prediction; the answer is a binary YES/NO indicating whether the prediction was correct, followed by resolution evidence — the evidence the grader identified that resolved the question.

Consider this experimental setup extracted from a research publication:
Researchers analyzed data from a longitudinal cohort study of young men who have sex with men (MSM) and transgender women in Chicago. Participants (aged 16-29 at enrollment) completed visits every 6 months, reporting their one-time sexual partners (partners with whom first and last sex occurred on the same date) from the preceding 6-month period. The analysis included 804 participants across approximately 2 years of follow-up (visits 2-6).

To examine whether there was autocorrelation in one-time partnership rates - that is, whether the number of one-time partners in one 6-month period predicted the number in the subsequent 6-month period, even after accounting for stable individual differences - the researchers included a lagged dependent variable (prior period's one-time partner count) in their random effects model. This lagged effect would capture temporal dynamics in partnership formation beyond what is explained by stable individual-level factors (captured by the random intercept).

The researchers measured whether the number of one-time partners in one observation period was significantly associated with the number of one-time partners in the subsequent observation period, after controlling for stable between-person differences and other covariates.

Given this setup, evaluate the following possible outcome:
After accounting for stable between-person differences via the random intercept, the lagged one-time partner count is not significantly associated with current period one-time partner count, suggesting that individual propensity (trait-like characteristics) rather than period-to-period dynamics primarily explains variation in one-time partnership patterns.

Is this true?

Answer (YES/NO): NO